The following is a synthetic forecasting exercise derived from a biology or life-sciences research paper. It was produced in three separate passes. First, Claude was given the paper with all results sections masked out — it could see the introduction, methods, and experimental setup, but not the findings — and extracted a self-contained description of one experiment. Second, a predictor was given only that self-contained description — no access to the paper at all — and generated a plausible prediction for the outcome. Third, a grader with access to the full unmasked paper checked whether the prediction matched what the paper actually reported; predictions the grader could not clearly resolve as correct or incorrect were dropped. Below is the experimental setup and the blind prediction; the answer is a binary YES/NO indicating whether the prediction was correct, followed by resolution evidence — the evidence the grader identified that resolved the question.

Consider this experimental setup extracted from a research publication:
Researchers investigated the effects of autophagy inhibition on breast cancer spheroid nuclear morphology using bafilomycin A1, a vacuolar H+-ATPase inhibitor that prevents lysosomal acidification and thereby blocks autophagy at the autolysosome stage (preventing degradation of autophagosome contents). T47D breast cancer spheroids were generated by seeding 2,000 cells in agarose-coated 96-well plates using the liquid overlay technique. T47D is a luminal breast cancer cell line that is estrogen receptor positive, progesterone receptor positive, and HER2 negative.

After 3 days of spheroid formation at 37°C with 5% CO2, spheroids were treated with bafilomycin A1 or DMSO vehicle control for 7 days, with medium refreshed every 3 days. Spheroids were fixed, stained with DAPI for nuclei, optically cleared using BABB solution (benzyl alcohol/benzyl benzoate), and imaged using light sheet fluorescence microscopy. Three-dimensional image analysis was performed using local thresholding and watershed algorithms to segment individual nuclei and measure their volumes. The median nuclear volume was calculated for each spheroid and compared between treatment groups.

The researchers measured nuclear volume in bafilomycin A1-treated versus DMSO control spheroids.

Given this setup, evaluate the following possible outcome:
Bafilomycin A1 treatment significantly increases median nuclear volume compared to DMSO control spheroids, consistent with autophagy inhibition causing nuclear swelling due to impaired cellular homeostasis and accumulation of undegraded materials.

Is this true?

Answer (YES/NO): NO